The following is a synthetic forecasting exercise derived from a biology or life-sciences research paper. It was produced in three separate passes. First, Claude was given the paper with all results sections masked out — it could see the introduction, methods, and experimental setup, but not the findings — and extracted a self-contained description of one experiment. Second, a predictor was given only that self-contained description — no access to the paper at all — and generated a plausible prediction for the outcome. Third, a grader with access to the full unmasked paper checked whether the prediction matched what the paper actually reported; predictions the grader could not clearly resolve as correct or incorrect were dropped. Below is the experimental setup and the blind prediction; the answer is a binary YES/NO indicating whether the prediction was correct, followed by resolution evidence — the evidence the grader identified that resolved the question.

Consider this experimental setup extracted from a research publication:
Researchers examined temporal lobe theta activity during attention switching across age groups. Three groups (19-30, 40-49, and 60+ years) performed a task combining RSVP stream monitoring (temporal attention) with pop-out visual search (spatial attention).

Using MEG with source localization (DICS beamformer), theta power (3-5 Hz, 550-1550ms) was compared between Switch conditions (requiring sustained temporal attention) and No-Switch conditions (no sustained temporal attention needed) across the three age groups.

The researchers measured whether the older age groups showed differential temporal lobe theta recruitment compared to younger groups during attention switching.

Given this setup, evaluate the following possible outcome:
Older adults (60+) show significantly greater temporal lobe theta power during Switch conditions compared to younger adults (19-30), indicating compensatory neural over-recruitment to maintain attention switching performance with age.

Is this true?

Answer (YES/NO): YES